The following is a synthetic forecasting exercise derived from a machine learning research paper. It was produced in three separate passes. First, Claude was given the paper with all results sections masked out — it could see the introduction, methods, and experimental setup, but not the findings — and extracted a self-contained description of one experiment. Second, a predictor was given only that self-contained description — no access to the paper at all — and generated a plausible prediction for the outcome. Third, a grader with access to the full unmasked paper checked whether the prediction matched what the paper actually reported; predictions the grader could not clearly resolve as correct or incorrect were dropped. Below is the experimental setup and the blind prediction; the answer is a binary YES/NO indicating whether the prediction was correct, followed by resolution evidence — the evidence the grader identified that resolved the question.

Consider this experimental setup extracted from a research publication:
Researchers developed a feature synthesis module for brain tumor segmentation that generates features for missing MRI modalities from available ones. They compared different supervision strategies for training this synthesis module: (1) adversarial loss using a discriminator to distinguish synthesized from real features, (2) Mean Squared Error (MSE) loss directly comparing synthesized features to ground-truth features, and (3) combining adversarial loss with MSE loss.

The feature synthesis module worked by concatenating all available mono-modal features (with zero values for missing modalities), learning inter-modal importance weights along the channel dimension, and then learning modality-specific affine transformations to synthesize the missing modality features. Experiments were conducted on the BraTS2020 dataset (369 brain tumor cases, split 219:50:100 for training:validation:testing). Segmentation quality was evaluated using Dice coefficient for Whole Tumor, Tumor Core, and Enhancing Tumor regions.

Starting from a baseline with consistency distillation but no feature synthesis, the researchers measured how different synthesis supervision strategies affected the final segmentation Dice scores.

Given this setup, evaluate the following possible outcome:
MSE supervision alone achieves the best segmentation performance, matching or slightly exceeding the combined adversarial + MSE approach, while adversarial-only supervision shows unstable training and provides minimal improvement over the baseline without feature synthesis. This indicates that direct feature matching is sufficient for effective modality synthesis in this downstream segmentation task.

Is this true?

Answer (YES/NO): NO